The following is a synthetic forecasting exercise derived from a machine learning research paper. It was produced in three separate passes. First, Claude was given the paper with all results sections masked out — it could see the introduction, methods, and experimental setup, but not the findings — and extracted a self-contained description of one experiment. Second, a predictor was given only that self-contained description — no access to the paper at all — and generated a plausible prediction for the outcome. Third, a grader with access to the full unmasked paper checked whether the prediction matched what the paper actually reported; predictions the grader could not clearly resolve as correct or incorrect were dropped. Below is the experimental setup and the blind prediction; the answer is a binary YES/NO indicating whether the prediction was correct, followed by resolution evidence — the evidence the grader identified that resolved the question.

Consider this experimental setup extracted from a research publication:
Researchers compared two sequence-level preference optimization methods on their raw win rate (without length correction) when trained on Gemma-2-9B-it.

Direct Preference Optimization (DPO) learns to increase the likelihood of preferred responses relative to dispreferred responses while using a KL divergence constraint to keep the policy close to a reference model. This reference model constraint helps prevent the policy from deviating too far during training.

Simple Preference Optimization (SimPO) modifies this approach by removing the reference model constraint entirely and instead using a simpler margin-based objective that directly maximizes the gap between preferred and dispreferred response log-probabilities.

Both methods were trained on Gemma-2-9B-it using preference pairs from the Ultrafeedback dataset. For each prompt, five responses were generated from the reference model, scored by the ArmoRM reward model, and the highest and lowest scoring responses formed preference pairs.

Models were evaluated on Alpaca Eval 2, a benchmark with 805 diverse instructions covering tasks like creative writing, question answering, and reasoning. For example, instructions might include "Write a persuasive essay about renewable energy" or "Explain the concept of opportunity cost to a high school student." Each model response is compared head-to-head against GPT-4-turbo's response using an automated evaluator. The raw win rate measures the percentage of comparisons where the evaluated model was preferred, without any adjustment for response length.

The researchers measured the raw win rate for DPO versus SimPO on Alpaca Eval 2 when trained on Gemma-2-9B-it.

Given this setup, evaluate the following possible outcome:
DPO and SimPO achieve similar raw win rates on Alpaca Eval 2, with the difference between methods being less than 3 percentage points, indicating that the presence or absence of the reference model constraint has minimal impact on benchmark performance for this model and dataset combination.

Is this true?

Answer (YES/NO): NO